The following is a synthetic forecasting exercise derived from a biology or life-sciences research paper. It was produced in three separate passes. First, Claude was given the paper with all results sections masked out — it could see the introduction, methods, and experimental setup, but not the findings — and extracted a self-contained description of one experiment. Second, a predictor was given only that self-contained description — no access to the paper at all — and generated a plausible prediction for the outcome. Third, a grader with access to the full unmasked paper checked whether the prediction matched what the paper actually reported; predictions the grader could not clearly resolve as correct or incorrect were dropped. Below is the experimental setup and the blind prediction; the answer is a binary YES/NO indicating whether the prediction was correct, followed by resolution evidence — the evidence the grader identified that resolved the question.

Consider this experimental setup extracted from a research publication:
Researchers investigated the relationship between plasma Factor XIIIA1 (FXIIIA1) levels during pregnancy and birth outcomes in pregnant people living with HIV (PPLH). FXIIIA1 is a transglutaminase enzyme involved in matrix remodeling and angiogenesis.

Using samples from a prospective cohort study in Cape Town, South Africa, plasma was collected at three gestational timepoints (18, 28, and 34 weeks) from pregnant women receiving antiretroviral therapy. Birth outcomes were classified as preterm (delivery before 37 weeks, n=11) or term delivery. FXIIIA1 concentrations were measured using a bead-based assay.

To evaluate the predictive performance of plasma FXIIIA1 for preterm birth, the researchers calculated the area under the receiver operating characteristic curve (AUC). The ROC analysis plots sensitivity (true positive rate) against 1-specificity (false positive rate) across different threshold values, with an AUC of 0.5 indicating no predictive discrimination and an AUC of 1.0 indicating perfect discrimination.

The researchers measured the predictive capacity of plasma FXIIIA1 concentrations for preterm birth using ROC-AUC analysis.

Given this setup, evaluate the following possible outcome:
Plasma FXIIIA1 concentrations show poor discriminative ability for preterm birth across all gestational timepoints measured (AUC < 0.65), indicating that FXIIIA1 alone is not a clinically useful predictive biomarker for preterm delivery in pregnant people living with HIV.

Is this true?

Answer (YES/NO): NO